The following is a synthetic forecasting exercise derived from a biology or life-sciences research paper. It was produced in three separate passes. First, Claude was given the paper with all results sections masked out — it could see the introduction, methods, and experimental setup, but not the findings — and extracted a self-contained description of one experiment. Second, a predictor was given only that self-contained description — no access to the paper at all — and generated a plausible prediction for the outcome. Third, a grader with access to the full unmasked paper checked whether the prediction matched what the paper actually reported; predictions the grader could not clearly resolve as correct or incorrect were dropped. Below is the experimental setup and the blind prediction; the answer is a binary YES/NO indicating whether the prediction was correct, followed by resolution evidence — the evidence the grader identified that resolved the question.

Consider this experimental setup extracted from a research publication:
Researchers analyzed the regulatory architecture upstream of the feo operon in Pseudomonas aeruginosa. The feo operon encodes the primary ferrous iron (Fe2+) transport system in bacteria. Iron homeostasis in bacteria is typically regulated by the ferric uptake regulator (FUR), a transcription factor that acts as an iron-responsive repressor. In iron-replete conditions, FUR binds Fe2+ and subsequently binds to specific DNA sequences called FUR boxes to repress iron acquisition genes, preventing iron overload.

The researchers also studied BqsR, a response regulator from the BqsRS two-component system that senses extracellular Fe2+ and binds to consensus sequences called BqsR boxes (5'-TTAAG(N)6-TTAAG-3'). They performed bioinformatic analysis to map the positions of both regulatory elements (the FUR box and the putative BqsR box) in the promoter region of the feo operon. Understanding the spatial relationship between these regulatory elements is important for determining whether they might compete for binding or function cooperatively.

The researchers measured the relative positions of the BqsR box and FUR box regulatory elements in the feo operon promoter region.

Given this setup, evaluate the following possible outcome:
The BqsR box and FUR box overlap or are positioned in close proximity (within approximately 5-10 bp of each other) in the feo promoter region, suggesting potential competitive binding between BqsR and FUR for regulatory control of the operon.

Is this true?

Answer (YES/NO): YES